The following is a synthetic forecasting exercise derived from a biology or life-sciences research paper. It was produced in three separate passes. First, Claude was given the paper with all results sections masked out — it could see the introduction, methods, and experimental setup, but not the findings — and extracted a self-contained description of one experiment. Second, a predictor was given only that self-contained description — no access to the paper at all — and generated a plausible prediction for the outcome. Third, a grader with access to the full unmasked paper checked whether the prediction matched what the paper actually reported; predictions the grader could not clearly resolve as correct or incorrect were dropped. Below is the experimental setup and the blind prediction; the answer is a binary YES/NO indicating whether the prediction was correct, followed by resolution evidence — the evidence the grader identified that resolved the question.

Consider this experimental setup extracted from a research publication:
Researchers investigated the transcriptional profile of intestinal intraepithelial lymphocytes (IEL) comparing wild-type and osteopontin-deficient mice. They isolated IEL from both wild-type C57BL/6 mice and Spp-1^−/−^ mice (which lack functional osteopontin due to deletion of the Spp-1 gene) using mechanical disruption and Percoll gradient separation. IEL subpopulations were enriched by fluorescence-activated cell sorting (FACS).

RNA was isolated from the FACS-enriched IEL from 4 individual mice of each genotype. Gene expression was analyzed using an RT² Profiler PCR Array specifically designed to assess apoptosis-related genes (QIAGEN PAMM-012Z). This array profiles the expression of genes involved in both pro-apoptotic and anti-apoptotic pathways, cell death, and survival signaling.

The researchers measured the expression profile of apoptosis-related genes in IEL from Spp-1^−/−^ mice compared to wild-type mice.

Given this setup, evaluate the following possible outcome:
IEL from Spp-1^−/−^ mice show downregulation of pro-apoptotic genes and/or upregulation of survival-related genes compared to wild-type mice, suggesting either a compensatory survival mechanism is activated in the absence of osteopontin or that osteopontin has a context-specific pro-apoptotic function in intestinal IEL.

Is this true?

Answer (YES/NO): NO